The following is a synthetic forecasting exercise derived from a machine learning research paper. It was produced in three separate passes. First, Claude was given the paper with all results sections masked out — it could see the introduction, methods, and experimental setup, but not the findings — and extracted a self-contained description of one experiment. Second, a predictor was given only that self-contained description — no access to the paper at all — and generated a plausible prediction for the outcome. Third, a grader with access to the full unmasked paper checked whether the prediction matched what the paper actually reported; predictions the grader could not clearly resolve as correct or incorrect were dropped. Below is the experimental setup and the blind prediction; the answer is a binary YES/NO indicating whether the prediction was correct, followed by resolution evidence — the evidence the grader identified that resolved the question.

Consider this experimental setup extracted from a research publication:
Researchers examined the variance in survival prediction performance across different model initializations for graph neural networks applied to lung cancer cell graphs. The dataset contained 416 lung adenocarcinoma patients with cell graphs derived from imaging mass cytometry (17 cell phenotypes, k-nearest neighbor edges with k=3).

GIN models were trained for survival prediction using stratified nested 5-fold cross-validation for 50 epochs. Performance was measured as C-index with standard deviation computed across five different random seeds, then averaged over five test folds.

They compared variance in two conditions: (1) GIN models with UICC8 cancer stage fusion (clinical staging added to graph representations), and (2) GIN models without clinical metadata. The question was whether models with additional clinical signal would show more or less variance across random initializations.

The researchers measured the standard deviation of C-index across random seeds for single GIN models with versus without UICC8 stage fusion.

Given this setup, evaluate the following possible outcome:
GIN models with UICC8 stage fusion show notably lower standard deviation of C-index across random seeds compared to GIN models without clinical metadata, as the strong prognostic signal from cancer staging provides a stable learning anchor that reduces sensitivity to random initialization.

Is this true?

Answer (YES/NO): NO